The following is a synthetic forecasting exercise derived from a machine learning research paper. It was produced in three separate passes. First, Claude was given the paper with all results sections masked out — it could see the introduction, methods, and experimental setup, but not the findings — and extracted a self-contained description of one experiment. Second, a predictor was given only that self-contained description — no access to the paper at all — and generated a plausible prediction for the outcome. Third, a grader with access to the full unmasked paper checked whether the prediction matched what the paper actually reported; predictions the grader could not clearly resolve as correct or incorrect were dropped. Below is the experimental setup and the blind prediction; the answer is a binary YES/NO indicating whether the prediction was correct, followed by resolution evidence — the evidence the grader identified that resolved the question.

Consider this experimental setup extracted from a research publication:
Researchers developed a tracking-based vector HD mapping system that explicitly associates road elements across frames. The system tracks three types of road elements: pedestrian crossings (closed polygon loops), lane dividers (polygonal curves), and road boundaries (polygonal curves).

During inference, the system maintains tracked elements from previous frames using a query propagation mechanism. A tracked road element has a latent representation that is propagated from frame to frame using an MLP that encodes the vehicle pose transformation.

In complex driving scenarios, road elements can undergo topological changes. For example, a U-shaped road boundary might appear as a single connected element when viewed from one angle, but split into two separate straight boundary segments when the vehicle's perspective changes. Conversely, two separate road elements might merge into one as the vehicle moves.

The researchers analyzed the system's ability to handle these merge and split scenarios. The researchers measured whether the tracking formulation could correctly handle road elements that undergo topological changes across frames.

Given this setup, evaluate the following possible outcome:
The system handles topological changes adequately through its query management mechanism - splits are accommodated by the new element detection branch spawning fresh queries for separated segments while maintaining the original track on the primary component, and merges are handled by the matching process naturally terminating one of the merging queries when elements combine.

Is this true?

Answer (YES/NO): NO